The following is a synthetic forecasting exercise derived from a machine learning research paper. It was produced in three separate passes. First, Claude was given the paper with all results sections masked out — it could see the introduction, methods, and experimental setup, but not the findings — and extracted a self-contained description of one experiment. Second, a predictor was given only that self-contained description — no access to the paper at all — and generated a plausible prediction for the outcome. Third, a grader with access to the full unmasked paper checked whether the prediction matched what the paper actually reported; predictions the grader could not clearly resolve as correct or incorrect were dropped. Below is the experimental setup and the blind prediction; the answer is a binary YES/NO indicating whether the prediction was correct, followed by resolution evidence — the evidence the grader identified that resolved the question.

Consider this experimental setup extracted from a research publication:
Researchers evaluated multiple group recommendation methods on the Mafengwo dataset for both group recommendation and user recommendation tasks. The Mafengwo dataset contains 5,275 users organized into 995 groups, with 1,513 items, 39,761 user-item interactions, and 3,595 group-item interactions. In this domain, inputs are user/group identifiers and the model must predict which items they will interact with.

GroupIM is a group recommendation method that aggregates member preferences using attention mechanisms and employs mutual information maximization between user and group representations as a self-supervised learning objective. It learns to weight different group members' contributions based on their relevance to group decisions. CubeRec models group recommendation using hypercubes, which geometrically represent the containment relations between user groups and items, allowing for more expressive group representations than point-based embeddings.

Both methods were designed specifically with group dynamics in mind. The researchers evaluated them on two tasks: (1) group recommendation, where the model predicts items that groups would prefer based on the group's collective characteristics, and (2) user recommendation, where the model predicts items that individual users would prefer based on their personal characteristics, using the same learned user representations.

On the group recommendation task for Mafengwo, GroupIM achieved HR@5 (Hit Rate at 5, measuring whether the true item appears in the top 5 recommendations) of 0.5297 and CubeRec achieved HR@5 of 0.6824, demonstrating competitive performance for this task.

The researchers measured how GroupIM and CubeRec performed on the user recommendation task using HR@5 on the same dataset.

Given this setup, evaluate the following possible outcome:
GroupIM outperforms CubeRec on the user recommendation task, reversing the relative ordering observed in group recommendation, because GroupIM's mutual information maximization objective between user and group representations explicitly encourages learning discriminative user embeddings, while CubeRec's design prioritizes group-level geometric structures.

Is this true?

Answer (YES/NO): NO